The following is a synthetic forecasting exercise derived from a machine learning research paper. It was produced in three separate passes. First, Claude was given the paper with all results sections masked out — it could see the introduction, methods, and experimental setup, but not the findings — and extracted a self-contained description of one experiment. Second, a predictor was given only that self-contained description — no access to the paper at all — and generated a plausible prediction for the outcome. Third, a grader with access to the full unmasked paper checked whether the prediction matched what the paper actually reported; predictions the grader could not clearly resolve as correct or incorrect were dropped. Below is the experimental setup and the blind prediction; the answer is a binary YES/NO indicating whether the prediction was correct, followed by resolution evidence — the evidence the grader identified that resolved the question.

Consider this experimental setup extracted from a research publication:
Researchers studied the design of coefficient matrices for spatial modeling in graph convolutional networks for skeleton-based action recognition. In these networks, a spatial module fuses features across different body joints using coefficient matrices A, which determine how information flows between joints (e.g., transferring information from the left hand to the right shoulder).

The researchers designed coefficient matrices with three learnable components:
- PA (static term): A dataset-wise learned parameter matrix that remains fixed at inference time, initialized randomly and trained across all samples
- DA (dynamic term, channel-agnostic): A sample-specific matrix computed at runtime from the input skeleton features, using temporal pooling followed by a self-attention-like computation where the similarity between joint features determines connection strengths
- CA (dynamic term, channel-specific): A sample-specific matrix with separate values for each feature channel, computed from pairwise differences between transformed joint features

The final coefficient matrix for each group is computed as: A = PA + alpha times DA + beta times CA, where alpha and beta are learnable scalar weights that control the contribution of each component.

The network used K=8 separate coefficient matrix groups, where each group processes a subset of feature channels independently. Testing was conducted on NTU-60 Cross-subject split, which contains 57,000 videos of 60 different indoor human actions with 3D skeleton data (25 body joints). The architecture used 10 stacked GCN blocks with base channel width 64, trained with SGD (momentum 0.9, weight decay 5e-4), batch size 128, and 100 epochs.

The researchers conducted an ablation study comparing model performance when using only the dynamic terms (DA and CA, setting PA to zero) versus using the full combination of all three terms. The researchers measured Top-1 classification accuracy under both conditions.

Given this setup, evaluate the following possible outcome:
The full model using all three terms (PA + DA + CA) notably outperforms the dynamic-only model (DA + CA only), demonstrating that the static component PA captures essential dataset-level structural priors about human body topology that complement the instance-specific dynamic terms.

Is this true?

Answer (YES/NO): YES